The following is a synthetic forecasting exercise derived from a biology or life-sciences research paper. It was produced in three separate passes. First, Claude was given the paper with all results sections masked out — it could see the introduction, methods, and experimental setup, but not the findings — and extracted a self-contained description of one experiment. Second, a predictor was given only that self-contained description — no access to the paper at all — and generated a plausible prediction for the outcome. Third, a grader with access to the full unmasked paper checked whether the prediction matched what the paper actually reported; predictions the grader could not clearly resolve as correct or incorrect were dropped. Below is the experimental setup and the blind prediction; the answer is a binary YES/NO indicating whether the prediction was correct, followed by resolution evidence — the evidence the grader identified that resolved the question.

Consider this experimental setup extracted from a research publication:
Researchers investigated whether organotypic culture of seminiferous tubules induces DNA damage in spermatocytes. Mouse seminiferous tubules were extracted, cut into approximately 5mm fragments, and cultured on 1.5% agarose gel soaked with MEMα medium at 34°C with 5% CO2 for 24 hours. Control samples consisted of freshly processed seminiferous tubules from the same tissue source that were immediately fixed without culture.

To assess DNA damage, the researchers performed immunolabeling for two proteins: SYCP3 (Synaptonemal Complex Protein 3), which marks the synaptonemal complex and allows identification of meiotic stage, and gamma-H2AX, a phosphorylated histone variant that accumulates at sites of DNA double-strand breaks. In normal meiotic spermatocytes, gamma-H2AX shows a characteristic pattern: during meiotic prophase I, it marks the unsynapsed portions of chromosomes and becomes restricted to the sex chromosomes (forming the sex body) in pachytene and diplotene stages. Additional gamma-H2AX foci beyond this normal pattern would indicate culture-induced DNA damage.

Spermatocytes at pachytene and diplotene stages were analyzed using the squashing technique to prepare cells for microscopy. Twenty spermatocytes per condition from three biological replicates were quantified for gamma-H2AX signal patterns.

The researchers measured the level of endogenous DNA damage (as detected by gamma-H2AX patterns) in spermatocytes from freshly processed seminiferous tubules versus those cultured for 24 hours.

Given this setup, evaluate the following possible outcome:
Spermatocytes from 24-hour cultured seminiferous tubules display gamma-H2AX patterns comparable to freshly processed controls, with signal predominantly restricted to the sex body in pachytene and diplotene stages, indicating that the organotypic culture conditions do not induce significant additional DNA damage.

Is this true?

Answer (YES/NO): YES